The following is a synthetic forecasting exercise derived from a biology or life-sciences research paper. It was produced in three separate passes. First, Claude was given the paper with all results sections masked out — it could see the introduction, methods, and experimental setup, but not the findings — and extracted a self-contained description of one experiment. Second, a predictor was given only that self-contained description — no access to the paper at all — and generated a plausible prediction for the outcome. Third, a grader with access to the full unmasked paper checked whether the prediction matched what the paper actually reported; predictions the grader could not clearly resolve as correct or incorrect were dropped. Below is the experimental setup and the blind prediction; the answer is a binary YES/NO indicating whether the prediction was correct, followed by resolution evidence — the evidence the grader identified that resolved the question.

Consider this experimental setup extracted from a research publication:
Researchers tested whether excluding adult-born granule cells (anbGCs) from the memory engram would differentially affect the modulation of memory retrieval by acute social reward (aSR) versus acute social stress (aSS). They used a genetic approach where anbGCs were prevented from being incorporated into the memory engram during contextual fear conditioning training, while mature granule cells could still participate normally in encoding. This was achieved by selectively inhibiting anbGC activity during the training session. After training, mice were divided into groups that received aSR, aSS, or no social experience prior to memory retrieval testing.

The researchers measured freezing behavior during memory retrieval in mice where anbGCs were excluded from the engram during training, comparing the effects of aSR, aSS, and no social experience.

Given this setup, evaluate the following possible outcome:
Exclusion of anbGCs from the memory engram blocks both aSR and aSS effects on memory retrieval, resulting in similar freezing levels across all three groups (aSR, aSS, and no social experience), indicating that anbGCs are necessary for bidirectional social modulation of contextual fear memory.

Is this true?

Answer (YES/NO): NO